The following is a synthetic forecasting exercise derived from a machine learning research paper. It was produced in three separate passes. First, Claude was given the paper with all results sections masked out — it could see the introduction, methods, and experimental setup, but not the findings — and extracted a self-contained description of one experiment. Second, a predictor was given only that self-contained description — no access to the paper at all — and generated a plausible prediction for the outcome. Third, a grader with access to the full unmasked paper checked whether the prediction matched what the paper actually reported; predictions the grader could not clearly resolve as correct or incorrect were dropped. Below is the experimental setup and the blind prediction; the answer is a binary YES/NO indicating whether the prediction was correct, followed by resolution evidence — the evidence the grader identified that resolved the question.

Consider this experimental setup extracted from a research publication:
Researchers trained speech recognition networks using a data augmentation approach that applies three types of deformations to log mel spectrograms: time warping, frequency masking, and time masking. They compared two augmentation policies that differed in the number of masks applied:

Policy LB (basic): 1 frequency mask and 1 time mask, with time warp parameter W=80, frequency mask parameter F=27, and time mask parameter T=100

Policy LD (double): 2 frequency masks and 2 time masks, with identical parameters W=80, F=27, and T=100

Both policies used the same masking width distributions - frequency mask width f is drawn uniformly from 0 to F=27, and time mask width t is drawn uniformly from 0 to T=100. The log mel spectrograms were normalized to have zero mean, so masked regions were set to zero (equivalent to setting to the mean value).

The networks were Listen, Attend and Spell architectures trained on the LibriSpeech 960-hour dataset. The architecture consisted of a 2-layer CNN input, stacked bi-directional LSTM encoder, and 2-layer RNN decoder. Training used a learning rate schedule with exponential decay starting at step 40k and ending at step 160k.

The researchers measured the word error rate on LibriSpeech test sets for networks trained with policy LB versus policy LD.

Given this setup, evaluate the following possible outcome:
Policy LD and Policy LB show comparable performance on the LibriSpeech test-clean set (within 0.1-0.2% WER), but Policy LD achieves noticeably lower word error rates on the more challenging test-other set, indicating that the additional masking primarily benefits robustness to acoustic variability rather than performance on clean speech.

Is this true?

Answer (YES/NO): YES